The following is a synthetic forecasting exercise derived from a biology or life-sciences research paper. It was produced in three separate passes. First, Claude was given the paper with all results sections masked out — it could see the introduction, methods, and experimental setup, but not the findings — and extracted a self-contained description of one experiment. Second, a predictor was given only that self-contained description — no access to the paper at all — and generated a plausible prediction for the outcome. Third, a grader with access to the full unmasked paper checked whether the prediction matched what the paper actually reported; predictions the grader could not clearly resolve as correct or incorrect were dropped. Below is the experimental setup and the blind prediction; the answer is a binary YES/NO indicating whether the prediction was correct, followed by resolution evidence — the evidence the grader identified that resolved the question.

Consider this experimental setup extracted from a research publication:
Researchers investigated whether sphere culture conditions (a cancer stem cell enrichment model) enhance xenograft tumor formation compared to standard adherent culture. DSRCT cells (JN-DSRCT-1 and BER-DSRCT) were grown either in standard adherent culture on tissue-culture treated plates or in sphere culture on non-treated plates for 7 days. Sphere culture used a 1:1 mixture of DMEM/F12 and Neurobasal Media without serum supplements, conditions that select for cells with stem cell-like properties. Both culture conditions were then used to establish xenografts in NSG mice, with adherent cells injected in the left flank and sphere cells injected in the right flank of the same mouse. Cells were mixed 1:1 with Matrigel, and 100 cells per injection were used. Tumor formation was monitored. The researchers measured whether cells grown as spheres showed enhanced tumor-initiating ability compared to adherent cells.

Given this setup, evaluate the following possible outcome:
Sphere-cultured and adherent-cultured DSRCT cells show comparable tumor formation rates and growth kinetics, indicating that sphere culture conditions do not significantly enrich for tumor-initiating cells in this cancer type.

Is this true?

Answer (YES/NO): YES